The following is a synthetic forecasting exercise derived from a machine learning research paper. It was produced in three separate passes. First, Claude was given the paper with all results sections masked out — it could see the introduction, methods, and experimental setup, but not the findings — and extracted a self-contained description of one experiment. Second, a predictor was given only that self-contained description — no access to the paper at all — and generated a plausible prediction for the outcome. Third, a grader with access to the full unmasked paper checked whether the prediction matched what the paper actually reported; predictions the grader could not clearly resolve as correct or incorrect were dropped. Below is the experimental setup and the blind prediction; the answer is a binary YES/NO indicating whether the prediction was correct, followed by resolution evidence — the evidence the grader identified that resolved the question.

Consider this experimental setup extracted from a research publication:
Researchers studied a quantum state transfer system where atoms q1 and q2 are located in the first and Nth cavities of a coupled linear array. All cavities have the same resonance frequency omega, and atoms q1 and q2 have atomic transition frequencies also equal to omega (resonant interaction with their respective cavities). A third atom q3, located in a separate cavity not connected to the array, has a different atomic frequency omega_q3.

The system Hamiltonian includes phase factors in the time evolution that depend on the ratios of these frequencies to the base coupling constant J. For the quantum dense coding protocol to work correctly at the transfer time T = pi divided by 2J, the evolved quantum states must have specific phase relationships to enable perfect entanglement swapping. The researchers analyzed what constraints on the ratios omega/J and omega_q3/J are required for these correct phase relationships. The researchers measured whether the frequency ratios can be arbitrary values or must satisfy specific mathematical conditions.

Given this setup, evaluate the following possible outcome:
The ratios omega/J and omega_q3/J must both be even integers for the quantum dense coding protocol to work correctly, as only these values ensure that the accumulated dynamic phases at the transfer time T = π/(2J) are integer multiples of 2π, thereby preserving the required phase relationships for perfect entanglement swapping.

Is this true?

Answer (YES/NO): NO